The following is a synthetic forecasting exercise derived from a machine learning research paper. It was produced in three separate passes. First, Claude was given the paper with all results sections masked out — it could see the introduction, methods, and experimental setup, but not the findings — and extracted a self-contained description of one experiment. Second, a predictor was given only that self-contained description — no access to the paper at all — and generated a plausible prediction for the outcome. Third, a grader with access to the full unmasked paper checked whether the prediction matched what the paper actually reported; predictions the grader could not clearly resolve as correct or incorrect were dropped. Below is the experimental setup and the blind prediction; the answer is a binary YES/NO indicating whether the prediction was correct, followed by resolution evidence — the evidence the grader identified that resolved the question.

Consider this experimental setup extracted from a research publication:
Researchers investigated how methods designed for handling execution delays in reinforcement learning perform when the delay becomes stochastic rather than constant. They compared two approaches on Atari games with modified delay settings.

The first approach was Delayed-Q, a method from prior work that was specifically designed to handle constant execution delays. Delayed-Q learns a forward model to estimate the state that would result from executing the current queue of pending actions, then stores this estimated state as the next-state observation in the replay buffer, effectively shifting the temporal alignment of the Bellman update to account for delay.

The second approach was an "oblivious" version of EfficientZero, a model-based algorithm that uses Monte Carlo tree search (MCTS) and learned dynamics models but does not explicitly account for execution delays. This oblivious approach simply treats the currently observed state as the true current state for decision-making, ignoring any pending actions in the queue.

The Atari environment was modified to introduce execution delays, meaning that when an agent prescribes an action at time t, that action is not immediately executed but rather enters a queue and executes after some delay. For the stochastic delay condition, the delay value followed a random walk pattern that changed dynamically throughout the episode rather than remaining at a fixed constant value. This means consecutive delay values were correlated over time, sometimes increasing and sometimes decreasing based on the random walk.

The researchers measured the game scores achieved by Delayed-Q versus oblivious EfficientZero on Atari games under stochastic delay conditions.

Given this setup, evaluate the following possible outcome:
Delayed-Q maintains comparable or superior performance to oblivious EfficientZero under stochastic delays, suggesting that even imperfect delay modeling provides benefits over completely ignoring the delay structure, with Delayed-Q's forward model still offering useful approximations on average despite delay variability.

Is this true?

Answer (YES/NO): NO